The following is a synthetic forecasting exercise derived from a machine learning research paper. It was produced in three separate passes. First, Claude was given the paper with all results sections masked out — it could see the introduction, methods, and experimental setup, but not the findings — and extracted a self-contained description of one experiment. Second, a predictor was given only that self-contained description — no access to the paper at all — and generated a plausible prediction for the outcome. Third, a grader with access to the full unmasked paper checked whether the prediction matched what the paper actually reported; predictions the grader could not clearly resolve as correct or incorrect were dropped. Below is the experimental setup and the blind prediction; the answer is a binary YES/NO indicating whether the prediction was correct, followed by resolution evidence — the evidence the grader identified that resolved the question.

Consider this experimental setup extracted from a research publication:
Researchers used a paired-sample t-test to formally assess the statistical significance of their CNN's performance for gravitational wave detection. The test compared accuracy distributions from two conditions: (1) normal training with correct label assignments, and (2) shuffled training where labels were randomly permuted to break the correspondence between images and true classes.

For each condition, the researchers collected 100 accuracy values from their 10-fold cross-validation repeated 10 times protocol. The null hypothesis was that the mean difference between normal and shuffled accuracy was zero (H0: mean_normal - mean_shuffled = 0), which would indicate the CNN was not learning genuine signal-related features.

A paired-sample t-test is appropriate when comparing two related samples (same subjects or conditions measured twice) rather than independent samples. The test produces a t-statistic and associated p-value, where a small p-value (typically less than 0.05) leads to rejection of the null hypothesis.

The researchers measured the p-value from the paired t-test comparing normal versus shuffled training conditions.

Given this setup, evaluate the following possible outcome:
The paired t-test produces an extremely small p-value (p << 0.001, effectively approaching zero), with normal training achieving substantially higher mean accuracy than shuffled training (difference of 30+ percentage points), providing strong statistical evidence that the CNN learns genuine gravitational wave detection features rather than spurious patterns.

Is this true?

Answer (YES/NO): YES